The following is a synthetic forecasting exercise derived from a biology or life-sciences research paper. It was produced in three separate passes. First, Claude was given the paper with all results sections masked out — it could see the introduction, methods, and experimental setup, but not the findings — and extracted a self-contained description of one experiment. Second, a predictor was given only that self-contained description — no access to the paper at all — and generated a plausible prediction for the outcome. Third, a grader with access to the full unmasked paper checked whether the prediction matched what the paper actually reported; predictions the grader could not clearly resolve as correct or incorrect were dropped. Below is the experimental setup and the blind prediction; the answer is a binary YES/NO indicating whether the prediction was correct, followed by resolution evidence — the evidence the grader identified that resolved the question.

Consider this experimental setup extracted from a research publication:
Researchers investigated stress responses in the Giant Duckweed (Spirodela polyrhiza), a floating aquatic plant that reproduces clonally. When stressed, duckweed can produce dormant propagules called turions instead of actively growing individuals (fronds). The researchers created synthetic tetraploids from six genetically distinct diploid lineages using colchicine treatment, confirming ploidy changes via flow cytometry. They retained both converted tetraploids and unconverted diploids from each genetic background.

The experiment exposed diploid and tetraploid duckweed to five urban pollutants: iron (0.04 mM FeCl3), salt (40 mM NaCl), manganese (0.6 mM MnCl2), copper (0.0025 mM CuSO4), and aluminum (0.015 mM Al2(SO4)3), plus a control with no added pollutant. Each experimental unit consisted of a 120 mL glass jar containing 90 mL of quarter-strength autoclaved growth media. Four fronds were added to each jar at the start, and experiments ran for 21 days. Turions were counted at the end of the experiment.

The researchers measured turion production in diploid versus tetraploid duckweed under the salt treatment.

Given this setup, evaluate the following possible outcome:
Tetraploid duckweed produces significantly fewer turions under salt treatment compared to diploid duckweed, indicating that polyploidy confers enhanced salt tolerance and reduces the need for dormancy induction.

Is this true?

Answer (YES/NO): NO